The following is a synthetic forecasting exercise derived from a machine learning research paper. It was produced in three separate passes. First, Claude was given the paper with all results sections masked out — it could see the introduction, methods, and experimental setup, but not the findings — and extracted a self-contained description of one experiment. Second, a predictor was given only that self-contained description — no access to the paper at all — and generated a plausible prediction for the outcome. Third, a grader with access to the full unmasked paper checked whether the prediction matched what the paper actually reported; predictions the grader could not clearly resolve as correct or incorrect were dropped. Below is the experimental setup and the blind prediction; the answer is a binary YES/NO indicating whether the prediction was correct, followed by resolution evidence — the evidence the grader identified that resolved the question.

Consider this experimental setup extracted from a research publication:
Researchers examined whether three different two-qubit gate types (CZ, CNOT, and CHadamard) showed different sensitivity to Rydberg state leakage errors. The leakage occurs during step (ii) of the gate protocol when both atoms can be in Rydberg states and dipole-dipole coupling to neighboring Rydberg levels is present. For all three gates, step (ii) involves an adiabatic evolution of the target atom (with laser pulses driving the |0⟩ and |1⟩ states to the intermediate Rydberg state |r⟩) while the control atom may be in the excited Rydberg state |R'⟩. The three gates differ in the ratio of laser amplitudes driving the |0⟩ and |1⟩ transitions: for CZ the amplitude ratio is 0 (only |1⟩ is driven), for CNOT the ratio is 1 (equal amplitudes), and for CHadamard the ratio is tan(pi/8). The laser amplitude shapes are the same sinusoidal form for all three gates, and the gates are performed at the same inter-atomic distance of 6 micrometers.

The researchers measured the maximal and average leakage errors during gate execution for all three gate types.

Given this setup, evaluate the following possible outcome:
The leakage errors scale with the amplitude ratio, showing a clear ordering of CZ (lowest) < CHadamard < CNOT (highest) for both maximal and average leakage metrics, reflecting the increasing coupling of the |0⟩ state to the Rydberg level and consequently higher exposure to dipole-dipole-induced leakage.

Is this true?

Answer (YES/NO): NO